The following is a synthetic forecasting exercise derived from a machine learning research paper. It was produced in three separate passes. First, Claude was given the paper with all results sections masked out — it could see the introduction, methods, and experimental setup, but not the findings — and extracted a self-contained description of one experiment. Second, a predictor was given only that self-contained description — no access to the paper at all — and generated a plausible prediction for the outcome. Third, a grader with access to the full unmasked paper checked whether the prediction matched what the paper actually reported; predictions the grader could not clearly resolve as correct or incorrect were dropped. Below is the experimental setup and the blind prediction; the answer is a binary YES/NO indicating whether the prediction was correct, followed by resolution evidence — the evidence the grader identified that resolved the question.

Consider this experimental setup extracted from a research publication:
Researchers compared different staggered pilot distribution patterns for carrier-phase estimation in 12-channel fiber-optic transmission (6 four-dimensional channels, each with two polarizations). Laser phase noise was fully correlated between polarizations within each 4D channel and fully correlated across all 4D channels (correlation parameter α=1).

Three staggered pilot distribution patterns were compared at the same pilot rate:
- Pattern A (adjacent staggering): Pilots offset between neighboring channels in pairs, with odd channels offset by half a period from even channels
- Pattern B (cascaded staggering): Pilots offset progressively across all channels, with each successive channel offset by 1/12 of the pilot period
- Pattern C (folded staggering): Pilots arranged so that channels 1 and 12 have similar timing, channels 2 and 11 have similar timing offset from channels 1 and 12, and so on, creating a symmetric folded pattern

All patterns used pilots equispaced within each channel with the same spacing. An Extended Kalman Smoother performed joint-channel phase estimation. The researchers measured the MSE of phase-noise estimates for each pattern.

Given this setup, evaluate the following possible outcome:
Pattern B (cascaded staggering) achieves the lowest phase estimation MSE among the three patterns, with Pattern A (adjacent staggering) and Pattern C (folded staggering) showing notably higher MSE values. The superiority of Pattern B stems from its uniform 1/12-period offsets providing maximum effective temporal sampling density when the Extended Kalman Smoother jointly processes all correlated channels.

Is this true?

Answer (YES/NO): NO